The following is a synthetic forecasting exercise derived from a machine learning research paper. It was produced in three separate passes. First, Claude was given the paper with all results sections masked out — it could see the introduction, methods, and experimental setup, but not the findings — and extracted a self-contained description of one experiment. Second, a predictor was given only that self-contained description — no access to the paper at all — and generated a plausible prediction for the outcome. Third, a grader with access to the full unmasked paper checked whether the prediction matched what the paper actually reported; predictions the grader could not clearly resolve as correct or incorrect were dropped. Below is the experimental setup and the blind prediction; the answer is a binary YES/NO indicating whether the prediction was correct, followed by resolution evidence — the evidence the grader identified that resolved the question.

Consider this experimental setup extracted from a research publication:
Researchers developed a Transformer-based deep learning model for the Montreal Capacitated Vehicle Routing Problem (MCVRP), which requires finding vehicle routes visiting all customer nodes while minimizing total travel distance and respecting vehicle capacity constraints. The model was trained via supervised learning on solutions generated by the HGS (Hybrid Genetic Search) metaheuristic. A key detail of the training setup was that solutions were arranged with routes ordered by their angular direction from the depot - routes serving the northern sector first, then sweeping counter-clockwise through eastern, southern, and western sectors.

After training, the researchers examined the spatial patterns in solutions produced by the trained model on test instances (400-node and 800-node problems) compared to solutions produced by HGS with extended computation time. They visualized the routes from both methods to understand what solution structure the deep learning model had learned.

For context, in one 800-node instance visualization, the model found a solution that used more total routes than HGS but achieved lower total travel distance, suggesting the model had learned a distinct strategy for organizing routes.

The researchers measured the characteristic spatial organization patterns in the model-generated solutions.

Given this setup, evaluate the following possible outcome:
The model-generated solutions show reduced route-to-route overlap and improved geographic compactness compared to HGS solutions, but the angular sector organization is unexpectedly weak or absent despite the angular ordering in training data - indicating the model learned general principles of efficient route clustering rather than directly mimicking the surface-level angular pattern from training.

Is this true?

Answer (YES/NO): NO